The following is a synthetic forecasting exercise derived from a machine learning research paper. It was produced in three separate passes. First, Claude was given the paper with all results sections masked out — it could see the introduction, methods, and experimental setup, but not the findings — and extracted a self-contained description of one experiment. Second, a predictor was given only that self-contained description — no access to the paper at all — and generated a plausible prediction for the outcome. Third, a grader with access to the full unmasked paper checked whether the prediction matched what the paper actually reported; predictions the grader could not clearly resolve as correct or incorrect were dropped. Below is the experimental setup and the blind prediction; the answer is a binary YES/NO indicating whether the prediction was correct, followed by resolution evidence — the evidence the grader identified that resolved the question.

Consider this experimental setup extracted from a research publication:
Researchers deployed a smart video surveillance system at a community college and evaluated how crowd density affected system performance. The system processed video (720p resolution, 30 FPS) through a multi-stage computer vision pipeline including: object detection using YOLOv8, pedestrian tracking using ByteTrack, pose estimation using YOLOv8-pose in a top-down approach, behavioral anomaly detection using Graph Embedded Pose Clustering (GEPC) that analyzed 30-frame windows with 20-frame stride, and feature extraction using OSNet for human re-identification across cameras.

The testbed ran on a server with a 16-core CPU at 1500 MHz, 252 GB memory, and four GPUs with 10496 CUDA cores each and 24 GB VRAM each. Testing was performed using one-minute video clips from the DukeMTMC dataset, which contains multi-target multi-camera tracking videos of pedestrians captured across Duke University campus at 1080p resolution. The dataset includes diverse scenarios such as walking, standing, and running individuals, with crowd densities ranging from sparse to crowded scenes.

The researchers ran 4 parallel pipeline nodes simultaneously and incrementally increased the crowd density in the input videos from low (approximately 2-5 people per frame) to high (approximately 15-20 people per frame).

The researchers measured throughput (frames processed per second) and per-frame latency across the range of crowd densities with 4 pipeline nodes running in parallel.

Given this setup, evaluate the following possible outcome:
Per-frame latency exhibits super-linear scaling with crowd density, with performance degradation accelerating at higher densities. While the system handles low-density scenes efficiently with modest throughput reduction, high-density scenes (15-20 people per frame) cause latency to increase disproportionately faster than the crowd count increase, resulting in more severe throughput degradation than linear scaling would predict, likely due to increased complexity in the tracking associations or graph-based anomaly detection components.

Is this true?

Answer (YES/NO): NO